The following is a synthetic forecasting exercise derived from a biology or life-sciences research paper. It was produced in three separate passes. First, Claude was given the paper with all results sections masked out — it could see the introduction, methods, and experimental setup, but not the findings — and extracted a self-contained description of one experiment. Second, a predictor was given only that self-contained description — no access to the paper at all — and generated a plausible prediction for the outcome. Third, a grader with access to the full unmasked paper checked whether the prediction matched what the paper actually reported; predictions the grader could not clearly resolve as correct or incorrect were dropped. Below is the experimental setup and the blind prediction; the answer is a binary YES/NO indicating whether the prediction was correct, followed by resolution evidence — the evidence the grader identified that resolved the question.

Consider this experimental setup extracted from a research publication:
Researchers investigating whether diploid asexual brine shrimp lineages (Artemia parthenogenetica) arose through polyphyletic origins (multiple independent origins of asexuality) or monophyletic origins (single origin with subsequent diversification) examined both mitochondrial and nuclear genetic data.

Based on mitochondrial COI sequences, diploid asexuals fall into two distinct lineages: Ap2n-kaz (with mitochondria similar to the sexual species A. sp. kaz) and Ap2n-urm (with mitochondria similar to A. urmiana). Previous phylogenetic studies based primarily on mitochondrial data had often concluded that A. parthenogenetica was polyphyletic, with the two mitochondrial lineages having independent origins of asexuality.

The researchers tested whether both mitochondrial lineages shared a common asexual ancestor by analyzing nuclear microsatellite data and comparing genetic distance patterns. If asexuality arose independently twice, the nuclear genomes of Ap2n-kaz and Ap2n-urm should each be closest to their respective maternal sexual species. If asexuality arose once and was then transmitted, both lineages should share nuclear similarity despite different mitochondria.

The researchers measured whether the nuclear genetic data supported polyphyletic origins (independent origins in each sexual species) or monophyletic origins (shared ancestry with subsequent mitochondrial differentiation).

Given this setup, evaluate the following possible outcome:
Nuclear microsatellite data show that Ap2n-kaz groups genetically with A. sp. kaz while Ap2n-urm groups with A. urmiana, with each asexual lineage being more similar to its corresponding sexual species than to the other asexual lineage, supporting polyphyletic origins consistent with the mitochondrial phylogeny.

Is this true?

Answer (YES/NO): NO